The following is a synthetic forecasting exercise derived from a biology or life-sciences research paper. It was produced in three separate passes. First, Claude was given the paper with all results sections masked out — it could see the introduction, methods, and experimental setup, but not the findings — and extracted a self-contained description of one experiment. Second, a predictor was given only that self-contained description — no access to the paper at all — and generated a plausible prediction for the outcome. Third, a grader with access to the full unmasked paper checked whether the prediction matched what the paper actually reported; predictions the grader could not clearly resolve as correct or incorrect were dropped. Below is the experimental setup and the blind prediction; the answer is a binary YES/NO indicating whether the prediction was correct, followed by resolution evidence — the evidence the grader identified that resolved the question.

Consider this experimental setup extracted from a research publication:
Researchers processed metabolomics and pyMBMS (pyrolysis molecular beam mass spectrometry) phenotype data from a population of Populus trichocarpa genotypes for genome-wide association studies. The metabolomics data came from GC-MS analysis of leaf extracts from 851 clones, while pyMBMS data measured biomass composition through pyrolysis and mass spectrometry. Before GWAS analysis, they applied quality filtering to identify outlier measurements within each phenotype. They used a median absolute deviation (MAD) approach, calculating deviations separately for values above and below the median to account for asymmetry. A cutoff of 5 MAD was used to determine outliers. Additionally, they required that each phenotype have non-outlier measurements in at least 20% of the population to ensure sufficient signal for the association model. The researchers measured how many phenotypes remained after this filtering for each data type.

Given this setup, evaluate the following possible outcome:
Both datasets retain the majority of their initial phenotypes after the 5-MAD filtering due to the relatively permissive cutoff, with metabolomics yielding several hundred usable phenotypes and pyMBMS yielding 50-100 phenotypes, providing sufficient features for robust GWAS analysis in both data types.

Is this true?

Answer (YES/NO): NO